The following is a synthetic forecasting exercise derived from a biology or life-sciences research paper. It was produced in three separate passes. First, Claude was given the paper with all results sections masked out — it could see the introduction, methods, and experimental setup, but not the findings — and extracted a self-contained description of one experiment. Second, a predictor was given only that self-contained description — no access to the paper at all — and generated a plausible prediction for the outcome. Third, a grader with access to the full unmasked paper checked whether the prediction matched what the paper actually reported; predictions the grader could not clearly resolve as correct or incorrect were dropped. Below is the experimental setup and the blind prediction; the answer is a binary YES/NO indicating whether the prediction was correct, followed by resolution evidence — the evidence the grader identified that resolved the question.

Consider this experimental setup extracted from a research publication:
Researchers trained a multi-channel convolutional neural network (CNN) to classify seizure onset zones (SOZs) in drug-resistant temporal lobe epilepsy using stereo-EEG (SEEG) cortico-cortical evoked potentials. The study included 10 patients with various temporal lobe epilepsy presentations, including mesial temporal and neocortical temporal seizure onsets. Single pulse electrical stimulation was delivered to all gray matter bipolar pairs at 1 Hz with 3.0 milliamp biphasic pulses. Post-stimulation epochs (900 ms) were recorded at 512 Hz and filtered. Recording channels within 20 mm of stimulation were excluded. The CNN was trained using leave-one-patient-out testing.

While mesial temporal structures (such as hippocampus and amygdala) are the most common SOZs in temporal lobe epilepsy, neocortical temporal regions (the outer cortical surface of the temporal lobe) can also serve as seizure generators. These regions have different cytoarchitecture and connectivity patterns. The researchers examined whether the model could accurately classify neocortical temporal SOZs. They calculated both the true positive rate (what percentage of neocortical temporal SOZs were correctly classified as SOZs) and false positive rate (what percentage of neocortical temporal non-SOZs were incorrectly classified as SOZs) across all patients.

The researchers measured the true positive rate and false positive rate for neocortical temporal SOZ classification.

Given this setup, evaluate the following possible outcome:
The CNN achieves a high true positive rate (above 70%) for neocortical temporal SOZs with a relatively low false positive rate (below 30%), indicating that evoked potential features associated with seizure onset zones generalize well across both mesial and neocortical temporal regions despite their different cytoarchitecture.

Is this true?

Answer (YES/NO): NO